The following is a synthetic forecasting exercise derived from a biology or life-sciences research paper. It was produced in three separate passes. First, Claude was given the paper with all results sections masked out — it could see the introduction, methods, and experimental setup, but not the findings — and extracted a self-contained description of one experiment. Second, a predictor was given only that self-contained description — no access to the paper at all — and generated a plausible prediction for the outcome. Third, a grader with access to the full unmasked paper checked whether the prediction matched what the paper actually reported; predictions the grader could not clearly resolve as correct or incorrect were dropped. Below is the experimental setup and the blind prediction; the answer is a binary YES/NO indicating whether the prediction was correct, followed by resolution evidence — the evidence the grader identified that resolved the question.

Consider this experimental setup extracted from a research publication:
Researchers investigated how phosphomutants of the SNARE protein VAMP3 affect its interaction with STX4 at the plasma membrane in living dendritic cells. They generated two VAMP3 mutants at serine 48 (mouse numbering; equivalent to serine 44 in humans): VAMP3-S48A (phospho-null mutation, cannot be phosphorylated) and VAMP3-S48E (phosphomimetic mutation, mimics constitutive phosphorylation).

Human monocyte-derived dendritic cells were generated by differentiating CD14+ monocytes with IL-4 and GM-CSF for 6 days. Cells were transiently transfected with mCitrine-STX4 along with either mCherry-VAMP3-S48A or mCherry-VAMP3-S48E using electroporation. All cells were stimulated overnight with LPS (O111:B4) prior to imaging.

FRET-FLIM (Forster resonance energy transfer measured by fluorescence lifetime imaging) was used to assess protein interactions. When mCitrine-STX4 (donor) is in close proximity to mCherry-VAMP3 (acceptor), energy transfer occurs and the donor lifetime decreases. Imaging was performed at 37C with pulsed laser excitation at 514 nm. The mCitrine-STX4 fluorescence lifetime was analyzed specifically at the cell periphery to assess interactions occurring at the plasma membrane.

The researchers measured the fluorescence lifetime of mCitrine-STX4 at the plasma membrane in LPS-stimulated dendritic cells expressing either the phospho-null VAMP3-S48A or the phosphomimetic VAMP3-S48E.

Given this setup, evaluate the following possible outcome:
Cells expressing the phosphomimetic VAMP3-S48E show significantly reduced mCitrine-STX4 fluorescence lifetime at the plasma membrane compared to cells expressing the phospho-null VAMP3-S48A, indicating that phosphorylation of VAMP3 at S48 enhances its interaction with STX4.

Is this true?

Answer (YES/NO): NO